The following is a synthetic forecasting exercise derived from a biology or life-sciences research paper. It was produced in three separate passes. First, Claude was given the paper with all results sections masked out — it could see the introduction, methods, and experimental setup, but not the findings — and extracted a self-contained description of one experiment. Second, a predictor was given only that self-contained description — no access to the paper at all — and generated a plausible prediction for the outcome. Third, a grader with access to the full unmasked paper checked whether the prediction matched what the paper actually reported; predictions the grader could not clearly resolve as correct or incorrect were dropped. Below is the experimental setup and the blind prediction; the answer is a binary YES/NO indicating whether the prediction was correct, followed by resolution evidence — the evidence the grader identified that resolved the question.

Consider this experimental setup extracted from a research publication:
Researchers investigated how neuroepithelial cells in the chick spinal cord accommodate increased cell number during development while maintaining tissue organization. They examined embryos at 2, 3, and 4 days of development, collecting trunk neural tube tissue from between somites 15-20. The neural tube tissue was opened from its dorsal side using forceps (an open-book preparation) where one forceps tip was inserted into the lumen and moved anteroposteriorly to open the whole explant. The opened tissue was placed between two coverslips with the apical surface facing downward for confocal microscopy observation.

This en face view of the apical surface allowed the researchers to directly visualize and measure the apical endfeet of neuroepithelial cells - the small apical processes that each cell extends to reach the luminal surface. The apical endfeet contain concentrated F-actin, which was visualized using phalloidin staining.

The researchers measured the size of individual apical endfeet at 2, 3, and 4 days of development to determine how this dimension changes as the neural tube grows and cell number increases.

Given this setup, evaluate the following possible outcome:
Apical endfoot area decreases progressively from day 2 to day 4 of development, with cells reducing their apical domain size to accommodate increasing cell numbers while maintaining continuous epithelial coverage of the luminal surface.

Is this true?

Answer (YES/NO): NO